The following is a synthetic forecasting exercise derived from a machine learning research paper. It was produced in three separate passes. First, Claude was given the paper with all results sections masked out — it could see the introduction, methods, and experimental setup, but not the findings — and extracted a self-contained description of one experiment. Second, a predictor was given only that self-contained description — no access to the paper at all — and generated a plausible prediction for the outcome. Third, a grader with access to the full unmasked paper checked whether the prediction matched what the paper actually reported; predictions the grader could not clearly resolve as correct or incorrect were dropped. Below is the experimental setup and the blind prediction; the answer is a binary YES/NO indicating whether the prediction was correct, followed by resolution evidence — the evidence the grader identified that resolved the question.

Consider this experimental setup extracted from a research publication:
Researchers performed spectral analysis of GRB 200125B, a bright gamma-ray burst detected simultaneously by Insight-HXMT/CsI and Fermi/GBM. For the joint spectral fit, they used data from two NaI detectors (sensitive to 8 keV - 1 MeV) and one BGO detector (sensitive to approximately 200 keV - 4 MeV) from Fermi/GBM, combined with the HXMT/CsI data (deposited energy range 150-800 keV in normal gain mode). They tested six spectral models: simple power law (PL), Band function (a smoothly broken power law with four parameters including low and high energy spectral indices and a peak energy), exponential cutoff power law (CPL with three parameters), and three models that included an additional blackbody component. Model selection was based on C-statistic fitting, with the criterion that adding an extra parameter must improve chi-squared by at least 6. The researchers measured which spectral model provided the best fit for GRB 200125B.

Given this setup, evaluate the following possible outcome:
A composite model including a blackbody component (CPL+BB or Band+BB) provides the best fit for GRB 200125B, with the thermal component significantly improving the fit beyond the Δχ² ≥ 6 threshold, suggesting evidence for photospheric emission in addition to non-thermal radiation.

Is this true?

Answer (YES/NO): NO